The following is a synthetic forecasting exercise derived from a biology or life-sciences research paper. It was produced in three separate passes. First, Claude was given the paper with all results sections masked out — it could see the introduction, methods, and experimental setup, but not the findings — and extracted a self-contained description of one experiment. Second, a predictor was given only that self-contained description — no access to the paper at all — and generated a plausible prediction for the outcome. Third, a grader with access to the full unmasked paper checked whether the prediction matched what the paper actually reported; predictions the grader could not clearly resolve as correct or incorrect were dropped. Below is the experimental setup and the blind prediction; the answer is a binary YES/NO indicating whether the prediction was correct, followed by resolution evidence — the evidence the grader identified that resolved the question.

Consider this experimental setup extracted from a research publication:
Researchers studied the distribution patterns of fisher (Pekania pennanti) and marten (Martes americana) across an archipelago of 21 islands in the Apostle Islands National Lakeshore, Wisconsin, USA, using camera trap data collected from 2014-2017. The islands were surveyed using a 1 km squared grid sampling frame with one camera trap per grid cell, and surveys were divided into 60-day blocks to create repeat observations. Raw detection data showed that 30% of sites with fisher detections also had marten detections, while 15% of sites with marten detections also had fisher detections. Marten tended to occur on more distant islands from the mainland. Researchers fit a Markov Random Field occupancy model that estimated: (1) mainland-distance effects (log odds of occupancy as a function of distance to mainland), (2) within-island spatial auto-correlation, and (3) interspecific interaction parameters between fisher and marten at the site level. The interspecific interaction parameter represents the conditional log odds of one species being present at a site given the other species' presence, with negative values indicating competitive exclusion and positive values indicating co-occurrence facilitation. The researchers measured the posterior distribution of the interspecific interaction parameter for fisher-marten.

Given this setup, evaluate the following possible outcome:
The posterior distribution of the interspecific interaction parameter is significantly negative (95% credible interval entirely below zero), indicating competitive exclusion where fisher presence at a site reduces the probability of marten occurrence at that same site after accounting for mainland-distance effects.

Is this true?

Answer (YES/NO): NO